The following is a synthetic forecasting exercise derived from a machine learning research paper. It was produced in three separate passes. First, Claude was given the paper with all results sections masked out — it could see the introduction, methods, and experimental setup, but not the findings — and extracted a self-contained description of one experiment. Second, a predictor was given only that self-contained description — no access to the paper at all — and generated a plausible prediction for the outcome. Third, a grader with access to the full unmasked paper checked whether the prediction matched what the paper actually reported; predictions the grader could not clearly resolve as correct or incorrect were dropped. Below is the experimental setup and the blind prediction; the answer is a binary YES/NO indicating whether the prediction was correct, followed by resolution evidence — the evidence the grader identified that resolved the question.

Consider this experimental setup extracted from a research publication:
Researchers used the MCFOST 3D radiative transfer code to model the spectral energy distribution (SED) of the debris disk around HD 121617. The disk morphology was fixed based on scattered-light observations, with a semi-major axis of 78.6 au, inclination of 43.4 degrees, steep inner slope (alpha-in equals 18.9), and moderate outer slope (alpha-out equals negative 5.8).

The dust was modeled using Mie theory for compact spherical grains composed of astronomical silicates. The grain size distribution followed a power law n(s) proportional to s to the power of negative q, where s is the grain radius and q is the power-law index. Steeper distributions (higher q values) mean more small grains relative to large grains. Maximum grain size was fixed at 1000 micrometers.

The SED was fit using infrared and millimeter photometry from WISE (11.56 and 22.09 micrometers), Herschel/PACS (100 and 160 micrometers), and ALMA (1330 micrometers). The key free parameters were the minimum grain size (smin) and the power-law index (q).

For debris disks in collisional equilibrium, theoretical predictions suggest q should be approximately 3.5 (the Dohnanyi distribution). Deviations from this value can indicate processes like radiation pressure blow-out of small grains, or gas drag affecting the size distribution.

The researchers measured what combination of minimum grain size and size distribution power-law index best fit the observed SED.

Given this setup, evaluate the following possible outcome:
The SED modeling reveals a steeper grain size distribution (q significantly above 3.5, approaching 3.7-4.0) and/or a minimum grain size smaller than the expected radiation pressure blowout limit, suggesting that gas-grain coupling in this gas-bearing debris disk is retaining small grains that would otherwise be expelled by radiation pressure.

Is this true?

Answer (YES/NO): NO